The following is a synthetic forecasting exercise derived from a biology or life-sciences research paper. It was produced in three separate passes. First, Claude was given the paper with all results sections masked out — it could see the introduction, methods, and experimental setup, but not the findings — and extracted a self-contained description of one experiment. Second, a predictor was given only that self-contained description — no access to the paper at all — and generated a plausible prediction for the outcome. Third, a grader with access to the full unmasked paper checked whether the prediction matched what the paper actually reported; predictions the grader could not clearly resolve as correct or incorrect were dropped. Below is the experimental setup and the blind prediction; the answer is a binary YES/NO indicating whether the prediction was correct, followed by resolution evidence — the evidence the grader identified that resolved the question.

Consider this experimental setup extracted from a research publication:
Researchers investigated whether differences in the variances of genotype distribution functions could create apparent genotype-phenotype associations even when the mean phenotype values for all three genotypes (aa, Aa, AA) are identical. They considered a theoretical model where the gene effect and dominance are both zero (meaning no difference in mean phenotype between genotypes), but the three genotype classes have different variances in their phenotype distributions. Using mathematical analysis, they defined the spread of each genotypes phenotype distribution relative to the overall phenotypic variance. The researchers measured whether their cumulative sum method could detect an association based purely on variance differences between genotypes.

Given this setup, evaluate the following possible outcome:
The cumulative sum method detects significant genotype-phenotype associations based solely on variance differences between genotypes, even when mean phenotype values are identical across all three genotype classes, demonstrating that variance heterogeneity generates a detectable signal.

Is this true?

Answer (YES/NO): YES